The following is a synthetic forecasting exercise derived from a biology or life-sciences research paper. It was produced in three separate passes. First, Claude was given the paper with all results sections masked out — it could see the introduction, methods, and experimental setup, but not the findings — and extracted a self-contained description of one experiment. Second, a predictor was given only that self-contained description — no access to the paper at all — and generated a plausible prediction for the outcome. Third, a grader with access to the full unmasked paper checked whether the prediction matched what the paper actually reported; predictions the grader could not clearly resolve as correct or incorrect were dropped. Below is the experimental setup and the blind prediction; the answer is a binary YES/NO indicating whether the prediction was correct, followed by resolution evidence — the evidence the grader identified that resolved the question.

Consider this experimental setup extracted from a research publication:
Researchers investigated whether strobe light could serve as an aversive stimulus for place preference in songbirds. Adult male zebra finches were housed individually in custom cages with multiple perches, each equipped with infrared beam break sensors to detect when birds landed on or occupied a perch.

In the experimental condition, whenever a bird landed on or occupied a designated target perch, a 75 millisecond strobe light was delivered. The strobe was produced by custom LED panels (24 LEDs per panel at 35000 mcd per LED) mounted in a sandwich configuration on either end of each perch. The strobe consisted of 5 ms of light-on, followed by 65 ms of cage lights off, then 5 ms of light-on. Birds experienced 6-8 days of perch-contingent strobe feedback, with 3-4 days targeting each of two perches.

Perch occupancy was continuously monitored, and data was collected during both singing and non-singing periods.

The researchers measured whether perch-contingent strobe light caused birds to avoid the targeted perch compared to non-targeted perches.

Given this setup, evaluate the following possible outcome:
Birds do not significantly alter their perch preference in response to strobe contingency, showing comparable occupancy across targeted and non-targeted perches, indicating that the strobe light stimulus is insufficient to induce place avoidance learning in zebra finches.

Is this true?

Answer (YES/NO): NO